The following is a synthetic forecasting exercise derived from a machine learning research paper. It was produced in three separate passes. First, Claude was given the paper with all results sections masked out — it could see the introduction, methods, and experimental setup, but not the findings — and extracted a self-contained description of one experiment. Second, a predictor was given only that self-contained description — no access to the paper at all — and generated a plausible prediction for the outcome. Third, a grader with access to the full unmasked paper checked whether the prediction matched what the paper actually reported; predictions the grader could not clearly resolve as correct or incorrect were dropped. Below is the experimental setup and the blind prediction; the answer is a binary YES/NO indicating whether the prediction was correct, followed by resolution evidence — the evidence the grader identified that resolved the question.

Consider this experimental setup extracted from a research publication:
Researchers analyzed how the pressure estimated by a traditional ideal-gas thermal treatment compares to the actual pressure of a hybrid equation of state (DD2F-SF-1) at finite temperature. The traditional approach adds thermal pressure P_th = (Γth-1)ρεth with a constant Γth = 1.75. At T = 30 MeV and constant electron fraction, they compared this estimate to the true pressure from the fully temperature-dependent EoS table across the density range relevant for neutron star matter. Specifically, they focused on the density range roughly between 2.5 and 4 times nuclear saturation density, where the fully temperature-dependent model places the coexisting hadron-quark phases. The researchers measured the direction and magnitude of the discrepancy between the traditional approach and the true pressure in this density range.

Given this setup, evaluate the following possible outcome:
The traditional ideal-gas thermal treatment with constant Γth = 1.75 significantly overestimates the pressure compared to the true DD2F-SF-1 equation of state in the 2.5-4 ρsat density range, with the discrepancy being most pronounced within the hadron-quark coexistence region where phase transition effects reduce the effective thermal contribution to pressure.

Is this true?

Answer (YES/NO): YES